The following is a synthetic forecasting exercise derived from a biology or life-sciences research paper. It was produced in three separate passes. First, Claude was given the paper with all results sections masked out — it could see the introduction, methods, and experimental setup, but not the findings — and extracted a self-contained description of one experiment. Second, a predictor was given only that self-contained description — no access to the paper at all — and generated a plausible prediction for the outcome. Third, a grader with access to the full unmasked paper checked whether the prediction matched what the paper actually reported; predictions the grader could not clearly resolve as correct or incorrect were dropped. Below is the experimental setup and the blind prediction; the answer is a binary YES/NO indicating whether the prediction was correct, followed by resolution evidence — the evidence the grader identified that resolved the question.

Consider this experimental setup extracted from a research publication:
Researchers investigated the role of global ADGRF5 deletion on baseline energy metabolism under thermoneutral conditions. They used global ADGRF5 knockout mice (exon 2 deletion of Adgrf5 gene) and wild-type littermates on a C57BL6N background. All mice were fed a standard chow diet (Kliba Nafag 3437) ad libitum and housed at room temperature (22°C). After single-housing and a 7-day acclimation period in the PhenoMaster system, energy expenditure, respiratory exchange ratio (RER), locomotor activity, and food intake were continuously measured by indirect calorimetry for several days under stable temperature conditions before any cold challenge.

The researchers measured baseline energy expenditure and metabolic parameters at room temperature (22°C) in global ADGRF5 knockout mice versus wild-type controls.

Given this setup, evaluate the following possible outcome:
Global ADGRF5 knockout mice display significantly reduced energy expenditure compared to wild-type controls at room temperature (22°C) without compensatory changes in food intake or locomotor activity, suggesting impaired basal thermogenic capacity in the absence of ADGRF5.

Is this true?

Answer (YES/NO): NO